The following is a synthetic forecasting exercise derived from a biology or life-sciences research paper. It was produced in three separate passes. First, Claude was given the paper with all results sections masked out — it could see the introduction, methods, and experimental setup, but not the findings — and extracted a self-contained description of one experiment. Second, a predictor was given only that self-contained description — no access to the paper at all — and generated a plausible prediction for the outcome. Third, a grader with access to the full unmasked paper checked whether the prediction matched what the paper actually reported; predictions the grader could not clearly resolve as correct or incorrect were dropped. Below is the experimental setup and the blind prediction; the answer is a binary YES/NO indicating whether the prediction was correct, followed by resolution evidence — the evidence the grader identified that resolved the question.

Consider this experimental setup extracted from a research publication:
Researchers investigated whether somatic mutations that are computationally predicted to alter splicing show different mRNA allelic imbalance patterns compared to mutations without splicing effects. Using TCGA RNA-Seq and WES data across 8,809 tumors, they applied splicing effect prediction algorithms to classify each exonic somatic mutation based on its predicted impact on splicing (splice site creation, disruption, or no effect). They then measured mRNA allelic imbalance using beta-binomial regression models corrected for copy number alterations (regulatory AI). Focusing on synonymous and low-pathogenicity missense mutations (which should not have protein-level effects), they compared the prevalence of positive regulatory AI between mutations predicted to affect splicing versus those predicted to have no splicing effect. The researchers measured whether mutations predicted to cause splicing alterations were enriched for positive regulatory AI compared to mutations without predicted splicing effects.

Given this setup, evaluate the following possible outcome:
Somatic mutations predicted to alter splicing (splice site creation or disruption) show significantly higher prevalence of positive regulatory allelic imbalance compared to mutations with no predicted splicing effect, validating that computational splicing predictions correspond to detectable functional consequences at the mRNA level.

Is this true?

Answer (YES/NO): YES